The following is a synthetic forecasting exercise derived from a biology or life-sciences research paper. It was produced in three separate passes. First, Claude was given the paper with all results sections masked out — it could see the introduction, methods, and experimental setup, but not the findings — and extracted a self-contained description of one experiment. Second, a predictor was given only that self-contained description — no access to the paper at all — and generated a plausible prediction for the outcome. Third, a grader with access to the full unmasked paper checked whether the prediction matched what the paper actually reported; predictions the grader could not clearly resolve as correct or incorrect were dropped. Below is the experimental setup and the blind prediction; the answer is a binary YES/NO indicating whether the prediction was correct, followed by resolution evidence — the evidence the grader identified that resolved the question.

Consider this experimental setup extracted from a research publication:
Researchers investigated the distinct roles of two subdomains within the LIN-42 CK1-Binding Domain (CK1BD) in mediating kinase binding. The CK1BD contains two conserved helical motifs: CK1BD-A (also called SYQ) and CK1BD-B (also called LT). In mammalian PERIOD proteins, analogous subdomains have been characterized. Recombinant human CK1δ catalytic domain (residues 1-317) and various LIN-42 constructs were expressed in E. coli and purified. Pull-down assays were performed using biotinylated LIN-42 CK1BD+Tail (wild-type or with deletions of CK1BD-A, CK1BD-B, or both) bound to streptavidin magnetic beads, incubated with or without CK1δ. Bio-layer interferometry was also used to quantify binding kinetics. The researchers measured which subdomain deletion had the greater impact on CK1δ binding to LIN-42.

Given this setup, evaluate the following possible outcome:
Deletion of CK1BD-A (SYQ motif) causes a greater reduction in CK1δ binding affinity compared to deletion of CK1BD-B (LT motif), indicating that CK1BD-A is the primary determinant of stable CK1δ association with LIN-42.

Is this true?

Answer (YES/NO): NO